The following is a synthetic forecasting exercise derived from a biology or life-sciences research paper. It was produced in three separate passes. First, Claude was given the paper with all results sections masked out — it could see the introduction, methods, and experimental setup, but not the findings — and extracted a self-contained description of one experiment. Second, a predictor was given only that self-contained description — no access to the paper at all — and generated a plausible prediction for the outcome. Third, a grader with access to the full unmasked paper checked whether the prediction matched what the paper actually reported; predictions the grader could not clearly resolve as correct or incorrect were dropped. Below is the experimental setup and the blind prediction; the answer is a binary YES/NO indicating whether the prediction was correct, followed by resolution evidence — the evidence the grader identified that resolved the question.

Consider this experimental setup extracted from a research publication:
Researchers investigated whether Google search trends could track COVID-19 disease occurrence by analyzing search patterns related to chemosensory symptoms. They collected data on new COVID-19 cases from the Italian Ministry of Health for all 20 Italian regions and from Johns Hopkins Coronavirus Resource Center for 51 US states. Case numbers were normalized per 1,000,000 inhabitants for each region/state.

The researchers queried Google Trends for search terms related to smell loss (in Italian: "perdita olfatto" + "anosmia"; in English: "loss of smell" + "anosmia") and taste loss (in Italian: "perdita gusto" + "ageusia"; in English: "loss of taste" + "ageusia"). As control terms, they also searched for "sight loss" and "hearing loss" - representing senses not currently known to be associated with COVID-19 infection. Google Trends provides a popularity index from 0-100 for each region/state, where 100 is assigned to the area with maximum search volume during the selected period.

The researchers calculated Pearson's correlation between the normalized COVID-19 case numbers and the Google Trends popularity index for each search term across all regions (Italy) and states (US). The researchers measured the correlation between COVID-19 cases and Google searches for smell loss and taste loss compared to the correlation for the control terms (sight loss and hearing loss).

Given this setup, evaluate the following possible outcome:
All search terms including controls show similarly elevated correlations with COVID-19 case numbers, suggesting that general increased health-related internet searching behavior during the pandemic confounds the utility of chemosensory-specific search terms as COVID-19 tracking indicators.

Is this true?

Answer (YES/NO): NO